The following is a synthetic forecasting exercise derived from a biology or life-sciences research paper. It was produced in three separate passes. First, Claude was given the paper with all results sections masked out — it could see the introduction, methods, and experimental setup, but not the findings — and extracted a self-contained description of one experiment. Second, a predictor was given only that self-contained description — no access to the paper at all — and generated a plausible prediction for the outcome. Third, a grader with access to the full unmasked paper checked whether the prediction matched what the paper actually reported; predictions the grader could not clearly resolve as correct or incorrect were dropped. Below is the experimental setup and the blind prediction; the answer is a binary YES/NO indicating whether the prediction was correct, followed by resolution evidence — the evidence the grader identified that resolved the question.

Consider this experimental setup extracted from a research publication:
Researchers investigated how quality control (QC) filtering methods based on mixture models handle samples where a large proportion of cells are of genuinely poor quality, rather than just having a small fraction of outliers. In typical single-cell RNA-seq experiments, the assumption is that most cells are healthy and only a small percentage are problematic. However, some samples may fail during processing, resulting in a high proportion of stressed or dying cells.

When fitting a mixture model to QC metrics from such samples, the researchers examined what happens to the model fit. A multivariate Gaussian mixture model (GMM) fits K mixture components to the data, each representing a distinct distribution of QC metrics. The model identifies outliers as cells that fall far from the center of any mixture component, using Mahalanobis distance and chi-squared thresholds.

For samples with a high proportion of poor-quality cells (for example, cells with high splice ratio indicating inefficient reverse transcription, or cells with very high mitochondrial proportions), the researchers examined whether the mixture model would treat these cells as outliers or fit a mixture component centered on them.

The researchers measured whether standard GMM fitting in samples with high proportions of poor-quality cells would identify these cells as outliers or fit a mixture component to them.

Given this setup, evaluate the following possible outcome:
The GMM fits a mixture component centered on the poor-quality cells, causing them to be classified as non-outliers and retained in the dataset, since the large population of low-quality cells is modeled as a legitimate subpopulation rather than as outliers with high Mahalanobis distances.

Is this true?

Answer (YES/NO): YES